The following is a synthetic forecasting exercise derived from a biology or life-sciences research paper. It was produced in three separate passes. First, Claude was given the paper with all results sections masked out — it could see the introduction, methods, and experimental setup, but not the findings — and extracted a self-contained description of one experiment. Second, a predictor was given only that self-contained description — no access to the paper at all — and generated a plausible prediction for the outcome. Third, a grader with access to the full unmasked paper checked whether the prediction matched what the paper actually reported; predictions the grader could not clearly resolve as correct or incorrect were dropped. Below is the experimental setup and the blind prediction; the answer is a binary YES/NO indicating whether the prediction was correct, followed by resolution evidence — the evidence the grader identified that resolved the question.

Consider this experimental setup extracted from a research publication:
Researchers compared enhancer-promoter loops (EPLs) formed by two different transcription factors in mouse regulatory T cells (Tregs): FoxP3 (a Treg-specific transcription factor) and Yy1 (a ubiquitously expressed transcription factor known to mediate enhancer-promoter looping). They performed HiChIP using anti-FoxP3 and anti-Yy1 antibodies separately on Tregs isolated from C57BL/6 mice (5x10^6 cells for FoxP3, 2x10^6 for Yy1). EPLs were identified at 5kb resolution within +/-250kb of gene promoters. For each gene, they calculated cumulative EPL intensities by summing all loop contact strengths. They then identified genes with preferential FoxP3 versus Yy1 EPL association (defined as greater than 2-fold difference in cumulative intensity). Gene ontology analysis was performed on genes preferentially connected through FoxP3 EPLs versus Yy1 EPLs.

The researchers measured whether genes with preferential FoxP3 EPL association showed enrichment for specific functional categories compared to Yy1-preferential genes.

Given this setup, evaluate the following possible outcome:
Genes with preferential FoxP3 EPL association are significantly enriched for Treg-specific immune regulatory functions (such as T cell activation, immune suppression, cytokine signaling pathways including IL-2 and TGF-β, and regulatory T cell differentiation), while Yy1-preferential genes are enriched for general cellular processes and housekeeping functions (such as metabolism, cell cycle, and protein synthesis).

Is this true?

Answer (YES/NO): NO